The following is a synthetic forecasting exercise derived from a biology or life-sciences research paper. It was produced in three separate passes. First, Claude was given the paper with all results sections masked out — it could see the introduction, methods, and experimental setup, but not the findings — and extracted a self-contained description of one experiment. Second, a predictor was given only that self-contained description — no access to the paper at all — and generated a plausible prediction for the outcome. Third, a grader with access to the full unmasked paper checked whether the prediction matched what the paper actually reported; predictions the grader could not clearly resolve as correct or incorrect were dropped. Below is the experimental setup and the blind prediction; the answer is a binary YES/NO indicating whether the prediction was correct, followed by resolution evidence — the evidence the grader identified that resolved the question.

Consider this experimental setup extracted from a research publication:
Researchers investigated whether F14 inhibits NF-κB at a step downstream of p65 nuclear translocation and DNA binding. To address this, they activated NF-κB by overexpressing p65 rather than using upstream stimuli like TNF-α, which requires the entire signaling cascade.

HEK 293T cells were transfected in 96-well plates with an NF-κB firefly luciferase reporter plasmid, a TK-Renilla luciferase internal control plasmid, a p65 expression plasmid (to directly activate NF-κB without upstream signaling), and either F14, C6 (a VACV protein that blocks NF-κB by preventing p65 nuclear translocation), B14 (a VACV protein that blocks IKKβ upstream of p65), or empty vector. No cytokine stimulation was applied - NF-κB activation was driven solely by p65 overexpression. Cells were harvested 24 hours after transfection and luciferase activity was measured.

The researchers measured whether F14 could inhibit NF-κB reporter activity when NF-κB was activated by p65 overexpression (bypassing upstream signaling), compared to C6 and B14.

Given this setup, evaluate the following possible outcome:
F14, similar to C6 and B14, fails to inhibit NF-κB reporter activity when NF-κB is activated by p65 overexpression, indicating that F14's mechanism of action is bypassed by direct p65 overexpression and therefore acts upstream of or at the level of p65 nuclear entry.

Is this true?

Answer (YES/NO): NO